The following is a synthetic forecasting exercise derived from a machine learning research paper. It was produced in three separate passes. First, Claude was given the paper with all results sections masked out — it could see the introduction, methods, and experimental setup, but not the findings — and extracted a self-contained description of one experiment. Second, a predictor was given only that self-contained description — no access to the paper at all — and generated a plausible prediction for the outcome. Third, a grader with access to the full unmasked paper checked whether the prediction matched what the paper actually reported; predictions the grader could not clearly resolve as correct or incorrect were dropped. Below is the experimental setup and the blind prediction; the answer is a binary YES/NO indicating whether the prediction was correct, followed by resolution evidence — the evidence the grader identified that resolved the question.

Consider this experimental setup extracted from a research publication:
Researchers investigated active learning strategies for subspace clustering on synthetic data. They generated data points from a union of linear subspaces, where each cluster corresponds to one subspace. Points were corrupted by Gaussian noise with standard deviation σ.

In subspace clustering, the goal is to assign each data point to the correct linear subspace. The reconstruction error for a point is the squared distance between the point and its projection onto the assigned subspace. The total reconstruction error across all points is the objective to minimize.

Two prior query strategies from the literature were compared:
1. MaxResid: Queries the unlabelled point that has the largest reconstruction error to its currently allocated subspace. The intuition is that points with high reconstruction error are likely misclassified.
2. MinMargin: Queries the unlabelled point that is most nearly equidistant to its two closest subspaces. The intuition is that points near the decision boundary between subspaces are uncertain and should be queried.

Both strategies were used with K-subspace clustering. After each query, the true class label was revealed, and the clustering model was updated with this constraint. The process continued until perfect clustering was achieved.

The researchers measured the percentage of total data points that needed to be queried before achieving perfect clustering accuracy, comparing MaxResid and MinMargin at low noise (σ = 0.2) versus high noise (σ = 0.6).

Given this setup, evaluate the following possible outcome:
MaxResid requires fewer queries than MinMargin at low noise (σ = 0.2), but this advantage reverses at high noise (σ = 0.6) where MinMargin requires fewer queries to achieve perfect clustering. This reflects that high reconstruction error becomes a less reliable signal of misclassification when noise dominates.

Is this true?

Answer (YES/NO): NO